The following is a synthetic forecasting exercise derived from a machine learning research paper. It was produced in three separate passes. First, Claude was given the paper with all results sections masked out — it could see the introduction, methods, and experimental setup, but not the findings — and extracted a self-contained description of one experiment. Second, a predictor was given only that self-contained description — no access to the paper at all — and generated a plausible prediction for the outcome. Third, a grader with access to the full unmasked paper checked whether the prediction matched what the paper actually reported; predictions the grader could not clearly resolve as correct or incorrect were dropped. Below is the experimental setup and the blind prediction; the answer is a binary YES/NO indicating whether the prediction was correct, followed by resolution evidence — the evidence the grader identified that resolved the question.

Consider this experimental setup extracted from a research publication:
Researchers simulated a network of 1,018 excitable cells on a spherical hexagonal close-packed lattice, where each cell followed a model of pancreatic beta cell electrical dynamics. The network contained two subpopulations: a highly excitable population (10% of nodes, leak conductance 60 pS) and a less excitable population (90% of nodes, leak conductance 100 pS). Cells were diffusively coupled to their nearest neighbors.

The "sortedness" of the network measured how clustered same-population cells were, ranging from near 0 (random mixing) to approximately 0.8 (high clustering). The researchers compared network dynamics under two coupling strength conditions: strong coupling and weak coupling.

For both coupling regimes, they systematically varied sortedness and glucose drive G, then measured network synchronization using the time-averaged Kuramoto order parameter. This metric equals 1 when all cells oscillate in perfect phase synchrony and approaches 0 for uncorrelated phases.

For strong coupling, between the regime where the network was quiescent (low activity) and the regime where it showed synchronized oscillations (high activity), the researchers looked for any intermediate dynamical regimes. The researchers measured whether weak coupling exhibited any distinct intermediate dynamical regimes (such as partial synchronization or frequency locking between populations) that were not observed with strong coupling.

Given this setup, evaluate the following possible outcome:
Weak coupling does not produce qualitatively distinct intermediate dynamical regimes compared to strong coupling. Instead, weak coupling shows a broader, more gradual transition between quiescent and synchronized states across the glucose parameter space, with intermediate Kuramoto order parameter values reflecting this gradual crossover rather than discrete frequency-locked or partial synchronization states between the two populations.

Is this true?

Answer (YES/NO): NO